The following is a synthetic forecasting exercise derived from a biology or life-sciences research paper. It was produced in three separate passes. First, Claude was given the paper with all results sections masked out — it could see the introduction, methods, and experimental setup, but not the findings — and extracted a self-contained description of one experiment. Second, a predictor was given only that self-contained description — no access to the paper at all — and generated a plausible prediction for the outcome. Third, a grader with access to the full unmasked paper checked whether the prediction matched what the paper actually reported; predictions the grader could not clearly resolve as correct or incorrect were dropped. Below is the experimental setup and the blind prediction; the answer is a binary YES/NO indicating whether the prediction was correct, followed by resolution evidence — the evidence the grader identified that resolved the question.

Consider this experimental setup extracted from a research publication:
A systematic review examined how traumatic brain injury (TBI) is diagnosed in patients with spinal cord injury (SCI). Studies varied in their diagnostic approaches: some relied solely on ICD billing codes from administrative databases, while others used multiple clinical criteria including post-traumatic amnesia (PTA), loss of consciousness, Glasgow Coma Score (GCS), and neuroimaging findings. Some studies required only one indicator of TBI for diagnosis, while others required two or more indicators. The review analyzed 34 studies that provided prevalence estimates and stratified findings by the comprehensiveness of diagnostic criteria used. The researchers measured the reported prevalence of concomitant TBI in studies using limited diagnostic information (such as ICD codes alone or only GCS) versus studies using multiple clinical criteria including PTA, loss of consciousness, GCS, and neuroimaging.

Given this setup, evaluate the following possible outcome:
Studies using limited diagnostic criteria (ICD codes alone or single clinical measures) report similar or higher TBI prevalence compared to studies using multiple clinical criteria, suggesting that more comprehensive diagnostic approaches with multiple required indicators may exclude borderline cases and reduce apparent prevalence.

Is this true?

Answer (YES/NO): NO